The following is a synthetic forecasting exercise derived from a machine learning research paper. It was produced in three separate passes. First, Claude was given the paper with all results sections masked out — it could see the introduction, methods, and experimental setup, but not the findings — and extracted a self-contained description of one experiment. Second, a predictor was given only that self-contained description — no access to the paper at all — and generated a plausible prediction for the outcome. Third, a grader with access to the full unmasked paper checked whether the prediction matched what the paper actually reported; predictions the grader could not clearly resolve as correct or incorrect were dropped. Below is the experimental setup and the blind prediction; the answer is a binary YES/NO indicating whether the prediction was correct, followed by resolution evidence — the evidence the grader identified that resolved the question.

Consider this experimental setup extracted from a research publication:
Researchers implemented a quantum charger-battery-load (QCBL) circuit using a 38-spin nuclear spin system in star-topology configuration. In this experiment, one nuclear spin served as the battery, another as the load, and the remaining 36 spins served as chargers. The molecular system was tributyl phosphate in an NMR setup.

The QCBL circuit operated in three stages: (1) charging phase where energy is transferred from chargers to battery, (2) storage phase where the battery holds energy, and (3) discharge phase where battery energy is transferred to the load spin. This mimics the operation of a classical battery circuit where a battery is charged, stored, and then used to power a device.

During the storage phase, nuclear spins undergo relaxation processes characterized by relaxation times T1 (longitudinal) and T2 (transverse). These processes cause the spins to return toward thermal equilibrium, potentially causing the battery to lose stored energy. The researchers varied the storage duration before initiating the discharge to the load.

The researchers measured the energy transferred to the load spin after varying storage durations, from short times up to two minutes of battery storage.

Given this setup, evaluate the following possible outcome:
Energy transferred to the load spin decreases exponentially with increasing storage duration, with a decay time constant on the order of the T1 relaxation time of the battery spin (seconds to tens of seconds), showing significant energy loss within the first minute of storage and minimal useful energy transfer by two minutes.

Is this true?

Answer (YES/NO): NO